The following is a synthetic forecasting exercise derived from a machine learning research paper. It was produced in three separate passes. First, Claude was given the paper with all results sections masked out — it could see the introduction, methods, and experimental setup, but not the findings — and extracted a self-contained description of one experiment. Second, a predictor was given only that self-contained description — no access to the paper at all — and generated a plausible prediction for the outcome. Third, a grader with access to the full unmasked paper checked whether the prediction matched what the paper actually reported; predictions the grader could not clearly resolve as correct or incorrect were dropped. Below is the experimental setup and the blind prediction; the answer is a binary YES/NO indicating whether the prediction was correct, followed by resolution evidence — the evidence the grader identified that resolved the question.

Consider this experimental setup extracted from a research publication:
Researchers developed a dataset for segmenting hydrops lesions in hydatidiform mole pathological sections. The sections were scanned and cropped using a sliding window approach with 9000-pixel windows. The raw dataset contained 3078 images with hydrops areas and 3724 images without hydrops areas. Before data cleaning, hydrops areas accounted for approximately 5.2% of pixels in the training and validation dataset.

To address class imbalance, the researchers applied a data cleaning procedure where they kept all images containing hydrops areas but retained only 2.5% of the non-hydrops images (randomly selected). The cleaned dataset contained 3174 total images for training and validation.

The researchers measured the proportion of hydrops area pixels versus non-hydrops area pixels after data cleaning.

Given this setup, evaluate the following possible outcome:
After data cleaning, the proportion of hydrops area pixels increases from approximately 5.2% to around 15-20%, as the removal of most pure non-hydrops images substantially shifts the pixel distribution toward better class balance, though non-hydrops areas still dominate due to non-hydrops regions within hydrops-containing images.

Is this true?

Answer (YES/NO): NO